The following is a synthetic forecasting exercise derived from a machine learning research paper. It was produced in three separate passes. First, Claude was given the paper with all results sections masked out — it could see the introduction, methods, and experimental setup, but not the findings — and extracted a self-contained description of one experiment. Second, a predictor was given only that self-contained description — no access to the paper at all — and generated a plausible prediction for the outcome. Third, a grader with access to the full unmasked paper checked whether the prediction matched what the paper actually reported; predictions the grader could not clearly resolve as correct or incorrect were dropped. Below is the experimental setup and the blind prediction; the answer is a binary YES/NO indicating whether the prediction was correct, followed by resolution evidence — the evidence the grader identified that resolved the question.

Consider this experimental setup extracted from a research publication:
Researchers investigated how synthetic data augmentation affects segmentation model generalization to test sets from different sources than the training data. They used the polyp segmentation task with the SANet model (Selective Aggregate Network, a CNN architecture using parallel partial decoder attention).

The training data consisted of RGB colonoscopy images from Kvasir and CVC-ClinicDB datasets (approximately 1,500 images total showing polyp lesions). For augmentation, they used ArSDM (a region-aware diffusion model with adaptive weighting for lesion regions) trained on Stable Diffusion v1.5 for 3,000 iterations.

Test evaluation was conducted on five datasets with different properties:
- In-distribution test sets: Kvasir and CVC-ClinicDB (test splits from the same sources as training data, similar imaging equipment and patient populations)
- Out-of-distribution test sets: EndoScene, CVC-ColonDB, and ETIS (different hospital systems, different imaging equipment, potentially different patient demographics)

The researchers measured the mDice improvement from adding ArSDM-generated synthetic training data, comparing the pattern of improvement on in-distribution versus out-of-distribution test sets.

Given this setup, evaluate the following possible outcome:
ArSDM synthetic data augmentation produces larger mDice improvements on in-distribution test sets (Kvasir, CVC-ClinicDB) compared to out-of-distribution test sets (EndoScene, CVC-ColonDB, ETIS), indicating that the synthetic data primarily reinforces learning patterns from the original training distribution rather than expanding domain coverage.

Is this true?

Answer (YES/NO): NO